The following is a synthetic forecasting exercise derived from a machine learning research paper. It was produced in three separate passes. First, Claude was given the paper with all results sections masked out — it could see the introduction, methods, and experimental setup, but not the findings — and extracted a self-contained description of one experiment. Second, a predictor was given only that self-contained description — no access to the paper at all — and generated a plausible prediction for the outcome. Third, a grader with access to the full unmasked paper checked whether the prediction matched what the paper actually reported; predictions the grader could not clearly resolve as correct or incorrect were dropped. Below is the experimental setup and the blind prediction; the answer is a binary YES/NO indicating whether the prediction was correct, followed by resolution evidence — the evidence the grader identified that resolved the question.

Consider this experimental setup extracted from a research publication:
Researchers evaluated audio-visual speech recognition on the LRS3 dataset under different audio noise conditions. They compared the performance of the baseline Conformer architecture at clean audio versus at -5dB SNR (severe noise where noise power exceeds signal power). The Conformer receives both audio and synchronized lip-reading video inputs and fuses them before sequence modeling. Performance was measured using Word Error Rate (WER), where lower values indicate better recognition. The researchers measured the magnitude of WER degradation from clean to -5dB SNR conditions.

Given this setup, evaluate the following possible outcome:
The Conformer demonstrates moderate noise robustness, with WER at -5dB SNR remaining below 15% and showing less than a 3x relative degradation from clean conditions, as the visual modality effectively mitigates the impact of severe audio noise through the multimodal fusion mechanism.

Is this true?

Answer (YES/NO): NO